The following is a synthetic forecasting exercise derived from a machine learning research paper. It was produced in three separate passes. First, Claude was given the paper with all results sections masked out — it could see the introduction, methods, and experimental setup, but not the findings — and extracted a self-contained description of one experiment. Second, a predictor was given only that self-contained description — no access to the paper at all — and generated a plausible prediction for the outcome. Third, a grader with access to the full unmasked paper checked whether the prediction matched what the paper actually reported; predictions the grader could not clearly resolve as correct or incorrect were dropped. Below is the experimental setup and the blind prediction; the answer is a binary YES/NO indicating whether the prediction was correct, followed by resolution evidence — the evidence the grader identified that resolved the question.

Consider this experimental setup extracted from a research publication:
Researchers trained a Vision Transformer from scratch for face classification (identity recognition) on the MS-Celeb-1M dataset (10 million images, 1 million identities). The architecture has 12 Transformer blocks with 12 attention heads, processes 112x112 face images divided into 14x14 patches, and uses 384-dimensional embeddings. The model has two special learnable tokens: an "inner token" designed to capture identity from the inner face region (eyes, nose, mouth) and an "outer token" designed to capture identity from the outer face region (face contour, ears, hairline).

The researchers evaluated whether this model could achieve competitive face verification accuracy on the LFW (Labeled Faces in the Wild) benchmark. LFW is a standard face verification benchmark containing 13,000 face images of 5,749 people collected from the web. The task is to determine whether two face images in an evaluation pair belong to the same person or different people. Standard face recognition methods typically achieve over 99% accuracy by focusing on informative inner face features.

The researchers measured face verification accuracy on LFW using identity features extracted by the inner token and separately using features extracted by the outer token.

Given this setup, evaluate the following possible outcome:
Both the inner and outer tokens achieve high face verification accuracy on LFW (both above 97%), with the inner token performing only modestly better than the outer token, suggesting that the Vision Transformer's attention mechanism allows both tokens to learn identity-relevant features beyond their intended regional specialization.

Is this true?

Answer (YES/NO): YES